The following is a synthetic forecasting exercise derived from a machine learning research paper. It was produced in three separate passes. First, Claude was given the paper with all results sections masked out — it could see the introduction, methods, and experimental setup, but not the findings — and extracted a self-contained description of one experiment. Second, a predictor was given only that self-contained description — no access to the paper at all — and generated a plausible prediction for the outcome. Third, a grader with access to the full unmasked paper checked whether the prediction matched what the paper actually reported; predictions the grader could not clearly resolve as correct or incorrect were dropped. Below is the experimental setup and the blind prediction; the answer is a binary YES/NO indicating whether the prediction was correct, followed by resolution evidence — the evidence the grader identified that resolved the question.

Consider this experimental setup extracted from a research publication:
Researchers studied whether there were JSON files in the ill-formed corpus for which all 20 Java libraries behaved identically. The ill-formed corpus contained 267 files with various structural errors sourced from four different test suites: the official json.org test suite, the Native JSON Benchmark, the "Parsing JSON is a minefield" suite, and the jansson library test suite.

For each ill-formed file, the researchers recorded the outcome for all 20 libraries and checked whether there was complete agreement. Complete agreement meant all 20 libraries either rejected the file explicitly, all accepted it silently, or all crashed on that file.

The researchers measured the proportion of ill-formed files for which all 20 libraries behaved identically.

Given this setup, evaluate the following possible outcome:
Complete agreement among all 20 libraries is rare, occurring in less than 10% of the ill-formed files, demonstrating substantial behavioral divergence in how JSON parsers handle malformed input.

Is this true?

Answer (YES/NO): YES